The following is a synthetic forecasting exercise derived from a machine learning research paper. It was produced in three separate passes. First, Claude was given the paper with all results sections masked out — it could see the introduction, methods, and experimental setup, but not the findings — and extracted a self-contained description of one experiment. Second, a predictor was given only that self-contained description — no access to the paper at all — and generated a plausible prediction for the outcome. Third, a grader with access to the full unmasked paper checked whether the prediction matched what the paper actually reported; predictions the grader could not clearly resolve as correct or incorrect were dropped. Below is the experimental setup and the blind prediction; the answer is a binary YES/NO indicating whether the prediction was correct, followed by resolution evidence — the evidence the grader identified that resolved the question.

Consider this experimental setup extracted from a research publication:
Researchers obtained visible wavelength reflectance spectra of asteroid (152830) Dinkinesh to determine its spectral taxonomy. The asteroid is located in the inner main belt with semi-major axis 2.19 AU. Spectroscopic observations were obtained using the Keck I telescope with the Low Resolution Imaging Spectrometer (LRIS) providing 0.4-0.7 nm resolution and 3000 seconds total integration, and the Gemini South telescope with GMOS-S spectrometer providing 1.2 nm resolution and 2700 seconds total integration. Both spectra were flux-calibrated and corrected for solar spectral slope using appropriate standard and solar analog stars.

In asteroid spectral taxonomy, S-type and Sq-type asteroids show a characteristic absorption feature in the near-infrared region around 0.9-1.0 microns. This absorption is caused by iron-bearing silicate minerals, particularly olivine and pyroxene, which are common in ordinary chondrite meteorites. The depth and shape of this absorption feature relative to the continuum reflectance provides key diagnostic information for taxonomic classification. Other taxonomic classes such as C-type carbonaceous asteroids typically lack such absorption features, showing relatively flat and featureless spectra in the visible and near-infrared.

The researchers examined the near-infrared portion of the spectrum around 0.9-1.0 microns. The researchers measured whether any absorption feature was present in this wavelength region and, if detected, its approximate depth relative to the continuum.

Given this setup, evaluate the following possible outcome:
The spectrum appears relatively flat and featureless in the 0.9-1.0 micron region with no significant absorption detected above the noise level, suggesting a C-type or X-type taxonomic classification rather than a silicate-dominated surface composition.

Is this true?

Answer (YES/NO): NO